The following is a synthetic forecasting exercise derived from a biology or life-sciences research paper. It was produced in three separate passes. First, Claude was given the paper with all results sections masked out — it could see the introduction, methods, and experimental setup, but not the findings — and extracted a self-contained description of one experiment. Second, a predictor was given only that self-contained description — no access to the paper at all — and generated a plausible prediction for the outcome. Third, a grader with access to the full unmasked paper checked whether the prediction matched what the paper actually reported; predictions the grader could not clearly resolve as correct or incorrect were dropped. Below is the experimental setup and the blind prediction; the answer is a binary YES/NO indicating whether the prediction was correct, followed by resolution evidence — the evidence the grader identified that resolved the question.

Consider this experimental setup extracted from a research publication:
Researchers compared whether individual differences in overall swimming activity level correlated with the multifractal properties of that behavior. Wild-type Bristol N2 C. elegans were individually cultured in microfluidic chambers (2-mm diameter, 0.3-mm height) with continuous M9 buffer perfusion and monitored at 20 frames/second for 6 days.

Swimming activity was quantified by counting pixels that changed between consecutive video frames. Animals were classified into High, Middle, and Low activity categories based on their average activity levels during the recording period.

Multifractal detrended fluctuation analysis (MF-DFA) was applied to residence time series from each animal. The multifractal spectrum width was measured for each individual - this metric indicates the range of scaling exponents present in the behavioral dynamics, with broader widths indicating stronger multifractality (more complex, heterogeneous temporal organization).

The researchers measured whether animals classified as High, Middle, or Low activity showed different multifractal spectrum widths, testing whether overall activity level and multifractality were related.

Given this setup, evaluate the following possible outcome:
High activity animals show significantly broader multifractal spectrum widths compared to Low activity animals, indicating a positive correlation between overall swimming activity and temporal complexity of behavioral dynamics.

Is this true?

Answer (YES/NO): NO